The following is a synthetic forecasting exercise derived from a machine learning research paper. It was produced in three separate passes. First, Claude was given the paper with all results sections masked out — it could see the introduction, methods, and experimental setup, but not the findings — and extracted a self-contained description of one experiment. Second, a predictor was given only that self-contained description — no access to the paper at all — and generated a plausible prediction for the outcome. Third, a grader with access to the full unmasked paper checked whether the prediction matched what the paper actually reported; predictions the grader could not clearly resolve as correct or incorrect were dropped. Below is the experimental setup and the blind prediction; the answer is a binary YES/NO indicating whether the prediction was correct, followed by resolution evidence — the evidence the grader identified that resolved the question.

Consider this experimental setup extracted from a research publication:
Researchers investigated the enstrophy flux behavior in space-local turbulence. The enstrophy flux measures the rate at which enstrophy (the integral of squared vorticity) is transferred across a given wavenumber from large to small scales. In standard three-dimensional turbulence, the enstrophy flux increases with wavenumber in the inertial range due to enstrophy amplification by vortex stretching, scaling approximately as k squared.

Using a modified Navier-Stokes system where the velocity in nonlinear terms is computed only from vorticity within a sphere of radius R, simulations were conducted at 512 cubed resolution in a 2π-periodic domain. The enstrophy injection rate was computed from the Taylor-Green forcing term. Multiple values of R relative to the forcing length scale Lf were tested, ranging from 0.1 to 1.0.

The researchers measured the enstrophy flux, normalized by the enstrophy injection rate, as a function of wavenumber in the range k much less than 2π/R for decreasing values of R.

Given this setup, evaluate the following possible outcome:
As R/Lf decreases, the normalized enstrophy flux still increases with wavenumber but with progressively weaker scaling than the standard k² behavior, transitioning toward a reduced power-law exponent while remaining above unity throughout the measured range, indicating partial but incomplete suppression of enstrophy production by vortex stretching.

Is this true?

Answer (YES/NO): NO